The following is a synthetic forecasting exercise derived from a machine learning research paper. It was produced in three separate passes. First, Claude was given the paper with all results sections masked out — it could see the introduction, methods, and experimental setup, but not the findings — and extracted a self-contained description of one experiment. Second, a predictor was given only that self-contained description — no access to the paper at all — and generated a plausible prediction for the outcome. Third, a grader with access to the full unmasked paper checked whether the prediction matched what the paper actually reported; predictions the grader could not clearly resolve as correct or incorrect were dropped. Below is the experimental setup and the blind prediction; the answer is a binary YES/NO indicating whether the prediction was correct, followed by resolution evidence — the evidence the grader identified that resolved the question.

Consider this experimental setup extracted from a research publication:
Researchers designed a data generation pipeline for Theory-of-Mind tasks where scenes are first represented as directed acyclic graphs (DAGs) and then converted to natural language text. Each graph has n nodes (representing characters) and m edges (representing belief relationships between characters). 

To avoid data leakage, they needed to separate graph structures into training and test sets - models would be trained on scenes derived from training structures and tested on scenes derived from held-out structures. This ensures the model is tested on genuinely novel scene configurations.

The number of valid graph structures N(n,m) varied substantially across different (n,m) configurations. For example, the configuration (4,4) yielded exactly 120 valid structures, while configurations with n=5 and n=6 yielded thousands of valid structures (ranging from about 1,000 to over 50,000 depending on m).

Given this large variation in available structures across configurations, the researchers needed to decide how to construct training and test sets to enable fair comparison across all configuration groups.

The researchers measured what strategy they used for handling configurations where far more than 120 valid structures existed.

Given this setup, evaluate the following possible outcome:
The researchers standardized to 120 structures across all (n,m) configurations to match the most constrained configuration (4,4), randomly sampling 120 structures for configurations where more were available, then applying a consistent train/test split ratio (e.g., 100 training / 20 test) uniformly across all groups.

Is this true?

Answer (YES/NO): NO